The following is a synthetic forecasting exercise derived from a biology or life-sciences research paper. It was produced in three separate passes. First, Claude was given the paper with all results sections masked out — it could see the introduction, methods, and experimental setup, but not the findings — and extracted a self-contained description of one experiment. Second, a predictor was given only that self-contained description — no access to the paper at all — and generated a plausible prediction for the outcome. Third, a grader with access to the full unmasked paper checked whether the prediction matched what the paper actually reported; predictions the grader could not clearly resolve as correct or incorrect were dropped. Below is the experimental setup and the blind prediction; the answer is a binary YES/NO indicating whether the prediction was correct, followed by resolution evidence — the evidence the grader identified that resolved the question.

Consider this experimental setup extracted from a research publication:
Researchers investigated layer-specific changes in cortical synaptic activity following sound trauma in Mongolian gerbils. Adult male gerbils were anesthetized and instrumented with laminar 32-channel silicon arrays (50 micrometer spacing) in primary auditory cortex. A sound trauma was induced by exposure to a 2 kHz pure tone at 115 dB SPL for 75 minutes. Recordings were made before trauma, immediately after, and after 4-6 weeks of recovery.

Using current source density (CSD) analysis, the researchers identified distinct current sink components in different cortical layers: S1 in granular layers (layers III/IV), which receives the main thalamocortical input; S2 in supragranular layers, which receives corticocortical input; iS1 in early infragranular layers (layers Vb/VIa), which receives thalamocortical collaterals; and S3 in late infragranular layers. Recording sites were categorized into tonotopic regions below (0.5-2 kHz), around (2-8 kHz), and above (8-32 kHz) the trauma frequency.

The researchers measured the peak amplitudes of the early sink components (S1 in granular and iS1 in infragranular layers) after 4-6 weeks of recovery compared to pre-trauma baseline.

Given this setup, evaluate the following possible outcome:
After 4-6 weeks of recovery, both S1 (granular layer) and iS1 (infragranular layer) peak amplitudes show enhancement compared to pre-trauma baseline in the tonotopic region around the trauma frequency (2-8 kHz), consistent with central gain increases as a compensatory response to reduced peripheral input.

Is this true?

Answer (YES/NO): NO